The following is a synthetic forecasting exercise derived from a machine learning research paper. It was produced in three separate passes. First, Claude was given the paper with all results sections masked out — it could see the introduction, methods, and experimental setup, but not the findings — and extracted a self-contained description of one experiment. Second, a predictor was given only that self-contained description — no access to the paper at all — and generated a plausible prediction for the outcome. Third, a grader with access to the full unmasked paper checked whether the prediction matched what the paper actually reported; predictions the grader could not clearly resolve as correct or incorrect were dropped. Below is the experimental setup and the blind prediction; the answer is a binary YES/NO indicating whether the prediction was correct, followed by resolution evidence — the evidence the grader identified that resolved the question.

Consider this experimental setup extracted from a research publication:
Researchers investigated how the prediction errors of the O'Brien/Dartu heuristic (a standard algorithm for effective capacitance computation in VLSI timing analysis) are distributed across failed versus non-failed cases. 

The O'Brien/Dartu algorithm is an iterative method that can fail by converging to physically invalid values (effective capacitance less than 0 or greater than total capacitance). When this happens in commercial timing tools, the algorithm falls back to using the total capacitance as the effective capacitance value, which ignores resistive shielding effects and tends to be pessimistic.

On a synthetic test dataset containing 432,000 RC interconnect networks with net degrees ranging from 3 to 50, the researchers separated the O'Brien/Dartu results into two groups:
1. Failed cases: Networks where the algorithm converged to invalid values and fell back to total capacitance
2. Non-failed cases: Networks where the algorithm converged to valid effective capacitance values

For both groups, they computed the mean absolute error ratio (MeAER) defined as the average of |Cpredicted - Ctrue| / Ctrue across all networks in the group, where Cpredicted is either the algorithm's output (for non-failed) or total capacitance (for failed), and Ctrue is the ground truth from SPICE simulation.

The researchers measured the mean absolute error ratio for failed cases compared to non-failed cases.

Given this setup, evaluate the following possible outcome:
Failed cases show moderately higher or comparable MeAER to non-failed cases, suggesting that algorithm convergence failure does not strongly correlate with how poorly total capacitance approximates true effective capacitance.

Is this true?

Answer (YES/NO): NO